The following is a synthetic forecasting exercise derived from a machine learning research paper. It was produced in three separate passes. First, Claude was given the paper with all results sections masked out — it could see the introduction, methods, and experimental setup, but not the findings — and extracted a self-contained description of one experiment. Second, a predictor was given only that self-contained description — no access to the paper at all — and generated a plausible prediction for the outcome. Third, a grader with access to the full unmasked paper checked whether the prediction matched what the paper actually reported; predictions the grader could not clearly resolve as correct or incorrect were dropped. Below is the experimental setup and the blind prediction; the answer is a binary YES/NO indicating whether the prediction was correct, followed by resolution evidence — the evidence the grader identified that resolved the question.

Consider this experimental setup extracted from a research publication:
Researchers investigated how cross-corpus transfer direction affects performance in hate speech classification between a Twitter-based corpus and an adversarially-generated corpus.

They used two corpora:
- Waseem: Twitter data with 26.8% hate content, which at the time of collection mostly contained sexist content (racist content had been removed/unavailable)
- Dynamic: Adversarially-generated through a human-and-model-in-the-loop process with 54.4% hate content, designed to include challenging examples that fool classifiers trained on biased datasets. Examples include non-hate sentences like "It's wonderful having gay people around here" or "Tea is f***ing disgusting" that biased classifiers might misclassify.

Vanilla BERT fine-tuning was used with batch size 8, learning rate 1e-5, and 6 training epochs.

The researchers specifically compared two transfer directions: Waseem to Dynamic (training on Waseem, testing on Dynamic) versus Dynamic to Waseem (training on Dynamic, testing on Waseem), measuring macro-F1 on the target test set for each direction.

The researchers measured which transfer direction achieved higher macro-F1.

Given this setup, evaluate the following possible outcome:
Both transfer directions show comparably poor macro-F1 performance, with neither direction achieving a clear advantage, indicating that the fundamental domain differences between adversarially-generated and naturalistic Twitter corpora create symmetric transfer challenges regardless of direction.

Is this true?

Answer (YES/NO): NO